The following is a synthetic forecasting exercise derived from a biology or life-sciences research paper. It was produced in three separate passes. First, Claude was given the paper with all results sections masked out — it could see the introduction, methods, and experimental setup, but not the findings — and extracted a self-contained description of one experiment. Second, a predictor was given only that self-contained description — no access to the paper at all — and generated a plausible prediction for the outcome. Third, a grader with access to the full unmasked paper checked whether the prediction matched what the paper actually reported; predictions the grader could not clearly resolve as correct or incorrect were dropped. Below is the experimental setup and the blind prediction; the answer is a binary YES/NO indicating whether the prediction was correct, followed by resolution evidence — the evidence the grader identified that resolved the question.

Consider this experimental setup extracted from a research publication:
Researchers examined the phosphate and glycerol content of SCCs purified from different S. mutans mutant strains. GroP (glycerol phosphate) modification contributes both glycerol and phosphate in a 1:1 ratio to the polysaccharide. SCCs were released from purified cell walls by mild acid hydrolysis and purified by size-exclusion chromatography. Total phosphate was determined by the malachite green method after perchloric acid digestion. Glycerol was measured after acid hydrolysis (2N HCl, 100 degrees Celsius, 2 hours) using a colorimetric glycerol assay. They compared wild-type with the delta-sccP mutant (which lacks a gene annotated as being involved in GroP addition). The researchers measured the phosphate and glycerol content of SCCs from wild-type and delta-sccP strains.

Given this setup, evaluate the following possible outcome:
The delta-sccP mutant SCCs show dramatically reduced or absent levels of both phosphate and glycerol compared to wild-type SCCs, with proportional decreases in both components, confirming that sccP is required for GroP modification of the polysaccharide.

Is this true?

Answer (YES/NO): NO